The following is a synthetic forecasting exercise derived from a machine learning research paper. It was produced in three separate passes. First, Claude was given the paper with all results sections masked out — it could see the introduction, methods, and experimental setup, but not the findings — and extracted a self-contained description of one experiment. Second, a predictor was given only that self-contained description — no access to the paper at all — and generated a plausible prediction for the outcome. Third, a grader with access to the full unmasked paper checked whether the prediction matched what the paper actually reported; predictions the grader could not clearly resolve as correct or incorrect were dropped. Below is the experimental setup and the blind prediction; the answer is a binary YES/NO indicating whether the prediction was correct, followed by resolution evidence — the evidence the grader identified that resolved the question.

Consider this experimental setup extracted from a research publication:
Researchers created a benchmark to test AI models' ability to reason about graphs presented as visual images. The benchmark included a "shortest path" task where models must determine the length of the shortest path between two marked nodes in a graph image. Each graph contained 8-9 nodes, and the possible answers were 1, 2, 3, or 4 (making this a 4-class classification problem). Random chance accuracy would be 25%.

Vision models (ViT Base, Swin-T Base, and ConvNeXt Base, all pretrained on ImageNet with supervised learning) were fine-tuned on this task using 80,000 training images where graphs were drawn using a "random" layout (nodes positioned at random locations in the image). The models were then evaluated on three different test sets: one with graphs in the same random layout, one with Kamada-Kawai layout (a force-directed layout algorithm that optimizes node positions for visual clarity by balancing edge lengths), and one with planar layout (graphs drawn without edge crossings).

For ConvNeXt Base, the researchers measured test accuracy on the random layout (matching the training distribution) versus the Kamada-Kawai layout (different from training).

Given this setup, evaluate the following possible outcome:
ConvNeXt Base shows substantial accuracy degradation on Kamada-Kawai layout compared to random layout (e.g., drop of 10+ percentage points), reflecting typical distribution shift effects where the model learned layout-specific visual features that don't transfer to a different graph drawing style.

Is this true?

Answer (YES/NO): NO